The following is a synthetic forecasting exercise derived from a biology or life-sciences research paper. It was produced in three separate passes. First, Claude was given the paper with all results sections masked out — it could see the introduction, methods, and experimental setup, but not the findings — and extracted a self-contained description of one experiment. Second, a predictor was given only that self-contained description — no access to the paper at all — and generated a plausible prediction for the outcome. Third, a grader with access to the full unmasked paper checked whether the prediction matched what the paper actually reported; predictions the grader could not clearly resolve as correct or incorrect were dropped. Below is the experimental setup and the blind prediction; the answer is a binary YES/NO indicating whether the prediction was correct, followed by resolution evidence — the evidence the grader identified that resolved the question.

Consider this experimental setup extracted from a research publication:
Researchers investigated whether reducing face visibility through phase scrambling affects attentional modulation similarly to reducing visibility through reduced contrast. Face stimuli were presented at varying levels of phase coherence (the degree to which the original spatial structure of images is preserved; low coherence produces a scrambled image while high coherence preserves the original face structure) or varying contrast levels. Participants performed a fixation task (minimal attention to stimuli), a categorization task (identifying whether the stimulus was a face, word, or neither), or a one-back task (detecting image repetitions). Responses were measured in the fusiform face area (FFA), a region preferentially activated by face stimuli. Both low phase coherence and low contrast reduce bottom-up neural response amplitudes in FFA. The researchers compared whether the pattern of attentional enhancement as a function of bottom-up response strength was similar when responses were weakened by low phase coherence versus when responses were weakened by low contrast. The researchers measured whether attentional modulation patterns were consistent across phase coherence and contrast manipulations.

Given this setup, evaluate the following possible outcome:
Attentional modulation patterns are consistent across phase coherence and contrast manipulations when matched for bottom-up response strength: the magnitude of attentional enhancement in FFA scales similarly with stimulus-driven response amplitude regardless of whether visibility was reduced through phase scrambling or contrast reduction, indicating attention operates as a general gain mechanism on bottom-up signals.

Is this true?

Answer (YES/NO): NO